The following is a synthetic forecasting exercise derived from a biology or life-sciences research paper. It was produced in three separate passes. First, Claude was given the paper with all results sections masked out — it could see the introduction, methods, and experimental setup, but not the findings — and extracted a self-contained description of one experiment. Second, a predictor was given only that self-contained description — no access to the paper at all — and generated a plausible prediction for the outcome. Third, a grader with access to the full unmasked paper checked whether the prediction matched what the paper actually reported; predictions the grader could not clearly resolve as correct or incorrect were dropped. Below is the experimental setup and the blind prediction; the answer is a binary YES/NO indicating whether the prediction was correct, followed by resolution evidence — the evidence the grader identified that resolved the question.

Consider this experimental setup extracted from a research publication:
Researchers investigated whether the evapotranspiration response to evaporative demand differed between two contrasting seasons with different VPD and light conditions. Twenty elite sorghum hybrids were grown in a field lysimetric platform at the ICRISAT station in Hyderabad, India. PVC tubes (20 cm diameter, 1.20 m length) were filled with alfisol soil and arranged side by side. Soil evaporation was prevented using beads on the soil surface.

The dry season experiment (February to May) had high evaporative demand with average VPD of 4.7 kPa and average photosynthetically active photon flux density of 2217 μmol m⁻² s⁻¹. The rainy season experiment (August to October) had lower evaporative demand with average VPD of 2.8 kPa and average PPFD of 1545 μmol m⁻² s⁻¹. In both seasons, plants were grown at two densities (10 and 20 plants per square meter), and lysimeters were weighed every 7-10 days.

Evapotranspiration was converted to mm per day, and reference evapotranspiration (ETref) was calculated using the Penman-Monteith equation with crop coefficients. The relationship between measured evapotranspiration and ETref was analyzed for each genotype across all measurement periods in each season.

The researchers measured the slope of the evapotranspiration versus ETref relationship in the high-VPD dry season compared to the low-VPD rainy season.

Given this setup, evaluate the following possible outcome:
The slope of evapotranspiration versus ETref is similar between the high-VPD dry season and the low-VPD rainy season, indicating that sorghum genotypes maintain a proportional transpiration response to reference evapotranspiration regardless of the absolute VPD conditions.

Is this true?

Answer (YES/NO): NO